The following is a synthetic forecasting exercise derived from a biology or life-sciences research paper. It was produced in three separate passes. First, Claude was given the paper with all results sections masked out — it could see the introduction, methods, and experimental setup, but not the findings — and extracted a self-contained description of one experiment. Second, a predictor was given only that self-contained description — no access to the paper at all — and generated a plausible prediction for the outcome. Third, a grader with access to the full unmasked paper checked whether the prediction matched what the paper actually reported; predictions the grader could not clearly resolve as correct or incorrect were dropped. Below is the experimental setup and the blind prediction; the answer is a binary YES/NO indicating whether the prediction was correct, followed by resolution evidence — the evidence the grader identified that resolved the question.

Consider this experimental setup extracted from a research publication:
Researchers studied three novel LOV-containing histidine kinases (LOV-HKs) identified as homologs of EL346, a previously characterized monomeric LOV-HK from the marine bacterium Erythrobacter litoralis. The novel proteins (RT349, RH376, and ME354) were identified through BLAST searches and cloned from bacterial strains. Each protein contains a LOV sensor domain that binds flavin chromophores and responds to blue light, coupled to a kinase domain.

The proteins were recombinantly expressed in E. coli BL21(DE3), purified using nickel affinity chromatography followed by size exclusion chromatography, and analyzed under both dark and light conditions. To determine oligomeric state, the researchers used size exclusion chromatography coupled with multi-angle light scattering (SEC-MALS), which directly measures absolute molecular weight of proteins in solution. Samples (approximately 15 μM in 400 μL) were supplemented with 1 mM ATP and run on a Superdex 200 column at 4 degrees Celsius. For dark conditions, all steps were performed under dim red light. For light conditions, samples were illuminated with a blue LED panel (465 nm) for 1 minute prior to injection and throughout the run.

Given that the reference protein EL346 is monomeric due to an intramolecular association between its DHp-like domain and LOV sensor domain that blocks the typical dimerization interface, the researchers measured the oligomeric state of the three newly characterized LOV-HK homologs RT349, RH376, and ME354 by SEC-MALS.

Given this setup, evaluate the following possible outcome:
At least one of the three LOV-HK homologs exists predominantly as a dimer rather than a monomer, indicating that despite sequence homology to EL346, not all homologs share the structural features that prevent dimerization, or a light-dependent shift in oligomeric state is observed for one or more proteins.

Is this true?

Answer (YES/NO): YES